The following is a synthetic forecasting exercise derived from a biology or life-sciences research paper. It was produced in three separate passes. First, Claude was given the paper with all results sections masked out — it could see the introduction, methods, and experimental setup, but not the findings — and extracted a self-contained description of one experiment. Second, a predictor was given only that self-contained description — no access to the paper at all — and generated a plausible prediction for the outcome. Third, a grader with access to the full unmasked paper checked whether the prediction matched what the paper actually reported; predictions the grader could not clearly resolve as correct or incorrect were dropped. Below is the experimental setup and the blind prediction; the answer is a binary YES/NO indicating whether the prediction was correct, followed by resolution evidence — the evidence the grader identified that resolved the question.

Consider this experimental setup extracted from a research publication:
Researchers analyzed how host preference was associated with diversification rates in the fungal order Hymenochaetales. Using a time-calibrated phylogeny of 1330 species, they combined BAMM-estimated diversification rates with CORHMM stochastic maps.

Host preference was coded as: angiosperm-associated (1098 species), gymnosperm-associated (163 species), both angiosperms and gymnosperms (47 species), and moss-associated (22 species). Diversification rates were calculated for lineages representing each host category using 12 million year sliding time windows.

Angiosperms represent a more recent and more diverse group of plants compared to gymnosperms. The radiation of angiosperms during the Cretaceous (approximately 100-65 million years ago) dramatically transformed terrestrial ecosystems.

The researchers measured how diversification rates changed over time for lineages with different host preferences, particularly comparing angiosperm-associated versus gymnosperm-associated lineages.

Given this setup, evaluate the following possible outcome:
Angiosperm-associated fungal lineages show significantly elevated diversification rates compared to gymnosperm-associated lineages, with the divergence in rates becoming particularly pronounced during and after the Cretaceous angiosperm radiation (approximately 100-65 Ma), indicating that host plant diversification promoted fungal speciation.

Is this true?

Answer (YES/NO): NO